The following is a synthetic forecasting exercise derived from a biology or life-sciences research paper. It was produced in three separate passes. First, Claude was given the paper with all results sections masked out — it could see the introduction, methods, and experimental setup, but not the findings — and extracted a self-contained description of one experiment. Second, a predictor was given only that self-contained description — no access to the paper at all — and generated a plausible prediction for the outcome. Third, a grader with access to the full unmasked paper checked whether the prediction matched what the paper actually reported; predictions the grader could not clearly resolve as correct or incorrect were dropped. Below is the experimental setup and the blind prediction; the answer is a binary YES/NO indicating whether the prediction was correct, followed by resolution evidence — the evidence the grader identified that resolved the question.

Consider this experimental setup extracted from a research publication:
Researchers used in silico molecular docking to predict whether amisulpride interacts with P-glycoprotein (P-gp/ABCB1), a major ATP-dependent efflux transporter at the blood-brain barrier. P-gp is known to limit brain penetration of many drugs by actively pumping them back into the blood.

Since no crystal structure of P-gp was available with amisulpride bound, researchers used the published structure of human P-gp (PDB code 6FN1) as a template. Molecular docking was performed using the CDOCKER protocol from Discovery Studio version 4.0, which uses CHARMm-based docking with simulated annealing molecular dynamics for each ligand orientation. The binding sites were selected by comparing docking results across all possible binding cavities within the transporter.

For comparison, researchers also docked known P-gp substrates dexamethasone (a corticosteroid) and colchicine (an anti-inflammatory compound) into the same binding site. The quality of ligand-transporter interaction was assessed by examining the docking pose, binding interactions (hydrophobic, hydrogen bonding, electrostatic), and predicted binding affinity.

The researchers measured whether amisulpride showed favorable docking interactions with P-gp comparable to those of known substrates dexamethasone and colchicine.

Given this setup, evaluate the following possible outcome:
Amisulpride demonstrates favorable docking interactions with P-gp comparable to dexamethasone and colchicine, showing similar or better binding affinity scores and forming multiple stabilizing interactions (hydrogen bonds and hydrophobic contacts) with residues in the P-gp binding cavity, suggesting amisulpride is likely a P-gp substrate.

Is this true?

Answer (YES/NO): NO